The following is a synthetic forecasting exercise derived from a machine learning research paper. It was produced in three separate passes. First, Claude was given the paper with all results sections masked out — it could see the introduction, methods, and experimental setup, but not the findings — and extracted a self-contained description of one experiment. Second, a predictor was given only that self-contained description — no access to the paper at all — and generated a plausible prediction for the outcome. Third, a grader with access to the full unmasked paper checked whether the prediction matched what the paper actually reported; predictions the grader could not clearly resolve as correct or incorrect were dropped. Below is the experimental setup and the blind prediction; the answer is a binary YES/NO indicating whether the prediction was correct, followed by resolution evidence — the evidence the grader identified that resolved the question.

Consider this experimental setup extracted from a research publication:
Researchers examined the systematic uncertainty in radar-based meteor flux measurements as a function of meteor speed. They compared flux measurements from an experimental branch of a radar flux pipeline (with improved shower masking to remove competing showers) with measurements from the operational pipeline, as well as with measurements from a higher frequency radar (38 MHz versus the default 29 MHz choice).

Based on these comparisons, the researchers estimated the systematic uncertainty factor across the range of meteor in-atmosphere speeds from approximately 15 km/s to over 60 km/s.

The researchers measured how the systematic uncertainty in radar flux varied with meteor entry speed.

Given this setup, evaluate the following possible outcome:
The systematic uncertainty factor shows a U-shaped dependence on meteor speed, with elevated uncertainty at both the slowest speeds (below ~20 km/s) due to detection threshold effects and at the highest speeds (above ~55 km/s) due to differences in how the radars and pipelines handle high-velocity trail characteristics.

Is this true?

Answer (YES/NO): NO